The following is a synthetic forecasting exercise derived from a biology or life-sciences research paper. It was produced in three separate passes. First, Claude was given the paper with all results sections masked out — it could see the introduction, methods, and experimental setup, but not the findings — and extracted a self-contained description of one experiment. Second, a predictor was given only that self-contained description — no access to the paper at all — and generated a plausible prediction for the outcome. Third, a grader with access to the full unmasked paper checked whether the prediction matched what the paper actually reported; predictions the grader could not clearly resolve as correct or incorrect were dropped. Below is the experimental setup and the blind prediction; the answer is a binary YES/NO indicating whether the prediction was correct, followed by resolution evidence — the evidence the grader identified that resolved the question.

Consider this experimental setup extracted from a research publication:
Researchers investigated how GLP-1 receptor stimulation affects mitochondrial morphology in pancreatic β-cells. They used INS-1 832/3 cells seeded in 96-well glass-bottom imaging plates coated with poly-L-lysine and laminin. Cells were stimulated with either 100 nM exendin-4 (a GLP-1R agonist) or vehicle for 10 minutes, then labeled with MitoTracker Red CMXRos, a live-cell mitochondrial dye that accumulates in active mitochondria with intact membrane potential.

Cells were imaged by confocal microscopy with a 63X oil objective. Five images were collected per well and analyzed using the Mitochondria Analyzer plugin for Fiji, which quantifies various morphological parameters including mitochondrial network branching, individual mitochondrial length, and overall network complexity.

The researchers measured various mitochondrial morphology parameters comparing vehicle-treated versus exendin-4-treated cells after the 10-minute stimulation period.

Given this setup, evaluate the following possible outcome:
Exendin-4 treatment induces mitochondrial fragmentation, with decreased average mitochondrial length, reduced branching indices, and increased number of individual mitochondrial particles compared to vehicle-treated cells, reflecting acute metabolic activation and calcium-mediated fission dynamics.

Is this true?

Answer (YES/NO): YES